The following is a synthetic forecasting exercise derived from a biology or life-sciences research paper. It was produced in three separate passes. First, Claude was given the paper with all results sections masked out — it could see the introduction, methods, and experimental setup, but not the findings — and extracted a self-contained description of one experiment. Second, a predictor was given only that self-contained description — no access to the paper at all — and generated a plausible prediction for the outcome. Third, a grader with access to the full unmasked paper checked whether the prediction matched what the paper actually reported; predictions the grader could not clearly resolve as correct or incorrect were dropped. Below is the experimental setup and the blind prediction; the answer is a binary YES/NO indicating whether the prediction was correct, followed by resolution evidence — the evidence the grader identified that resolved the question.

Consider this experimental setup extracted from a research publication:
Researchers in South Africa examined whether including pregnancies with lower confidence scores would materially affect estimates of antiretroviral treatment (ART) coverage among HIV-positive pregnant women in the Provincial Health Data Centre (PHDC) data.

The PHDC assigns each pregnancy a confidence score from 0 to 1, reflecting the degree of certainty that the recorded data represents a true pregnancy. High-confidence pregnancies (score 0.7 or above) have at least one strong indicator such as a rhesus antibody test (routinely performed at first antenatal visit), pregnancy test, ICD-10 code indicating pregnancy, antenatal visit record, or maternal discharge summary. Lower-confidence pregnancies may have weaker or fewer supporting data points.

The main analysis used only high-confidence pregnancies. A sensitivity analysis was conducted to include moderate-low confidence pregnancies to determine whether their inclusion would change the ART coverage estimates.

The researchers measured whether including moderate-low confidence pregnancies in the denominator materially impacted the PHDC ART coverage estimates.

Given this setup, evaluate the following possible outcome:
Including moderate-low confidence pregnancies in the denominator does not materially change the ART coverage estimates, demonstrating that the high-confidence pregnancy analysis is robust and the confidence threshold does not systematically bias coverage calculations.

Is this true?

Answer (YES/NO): YES